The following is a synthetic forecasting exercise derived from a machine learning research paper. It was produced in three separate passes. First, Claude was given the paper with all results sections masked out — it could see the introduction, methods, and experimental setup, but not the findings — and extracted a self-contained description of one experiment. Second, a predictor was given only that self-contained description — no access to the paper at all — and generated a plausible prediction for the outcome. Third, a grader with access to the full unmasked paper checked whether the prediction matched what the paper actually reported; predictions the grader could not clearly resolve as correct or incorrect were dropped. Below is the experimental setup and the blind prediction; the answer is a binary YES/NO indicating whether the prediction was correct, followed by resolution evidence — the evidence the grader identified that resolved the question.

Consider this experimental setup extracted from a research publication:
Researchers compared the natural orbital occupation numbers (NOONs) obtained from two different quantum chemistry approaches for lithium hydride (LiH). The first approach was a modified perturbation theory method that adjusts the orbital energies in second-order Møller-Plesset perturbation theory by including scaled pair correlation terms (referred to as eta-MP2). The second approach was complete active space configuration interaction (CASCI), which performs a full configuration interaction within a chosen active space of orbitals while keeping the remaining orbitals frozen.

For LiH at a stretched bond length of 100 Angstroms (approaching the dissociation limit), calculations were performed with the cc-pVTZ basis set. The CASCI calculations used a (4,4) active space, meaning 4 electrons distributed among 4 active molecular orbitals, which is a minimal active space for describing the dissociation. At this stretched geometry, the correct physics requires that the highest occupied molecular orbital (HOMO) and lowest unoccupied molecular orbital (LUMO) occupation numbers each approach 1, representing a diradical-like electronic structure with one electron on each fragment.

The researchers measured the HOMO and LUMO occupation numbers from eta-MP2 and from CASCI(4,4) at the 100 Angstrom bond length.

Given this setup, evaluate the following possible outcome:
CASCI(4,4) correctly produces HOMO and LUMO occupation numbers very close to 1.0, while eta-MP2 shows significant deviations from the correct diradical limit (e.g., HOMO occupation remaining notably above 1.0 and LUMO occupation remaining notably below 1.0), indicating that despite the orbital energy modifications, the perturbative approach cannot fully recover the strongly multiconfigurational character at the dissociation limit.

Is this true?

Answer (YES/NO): NO